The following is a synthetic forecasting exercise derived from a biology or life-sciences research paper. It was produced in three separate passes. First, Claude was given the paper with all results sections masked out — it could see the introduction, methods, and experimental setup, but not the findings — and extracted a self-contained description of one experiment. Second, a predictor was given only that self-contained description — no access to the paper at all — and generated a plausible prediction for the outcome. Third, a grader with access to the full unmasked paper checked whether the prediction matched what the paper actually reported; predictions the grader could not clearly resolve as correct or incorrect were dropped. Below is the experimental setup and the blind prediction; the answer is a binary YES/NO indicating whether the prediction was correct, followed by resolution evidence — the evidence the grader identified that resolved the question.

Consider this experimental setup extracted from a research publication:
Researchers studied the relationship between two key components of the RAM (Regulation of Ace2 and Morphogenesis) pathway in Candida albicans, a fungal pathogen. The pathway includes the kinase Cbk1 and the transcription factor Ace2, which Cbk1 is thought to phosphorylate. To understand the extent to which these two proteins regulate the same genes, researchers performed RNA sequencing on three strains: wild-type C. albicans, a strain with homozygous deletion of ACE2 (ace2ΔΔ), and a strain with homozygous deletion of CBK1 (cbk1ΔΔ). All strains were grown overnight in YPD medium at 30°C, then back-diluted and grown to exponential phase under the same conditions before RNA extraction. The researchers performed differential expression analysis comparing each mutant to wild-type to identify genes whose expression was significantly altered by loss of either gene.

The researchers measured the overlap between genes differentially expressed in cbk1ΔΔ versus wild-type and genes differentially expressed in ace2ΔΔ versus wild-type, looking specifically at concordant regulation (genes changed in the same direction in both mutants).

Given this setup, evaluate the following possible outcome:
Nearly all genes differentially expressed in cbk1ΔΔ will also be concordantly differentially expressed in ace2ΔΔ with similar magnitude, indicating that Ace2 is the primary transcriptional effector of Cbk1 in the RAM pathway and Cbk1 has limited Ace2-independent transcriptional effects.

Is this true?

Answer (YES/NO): NO